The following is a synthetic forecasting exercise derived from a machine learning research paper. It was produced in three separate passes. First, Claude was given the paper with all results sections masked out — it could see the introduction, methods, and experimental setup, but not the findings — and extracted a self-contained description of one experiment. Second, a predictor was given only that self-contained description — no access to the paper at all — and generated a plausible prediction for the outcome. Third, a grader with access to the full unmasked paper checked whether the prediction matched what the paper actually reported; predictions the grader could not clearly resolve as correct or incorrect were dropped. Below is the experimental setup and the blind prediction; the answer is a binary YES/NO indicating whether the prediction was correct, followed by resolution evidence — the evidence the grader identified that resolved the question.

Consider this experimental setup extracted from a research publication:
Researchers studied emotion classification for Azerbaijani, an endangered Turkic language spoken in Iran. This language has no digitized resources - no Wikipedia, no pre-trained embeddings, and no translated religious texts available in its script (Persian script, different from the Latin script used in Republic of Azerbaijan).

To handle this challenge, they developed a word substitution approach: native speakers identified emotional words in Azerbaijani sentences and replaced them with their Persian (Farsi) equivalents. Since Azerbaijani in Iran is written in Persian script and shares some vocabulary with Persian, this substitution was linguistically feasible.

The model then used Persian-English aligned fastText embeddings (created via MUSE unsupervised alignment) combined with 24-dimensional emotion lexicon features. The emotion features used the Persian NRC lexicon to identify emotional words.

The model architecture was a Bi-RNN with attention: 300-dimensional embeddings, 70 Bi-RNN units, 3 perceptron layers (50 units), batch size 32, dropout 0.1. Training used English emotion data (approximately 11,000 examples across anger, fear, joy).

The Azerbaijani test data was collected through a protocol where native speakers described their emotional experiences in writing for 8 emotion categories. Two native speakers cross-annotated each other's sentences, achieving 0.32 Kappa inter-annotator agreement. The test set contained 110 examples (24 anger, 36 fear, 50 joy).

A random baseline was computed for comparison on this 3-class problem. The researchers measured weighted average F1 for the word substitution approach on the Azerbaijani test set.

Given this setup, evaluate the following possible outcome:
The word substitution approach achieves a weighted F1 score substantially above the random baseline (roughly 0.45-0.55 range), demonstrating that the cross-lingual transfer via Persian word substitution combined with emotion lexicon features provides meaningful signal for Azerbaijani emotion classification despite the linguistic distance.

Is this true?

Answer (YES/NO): NO